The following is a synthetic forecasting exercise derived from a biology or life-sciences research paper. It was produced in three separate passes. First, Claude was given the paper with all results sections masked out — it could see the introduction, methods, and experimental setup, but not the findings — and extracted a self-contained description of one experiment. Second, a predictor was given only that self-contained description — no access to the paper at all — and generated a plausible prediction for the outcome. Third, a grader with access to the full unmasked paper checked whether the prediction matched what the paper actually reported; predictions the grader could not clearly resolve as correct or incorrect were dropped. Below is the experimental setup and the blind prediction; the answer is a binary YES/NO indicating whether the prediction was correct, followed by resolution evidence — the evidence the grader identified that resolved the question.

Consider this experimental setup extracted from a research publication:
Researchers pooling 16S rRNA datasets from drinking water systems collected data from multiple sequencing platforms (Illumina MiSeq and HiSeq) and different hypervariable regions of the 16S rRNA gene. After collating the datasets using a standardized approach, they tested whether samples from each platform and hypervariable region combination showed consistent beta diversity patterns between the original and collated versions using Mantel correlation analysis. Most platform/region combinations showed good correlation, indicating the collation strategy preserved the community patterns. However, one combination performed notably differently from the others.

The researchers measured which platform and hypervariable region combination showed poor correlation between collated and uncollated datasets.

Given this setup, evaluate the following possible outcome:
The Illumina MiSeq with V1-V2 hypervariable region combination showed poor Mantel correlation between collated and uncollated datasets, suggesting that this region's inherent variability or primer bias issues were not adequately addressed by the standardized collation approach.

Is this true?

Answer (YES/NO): NO